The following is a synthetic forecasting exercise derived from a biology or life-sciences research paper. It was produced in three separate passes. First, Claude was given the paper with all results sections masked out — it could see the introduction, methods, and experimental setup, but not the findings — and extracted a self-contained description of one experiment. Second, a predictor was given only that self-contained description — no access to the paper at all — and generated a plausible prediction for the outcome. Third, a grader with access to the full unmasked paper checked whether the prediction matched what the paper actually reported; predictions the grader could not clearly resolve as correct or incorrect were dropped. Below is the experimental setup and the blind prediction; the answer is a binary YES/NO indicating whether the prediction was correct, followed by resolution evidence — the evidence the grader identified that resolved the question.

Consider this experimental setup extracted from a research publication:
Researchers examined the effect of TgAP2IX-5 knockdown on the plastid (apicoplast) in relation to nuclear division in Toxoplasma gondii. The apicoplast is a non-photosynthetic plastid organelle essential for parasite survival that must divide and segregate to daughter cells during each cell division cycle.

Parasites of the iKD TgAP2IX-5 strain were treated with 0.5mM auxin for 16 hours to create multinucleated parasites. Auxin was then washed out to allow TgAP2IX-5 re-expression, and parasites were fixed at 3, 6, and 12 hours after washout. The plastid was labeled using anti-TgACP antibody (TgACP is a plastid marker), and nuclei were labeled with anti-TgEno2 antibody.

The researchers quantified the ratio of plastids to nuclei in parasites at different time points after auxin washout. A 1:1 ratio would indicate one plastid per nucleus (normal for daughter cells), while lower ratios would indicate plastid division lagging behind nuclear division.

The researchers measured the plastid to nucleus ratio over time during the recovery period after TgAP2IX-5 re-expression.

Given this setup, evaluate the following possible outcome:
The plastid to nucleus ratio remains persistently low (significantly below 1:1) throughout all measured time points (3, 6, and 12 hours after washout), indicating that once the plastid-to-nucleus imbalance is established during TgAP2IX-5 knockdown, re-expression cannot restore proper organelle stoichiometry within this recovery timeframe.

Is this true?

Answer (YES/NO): NO